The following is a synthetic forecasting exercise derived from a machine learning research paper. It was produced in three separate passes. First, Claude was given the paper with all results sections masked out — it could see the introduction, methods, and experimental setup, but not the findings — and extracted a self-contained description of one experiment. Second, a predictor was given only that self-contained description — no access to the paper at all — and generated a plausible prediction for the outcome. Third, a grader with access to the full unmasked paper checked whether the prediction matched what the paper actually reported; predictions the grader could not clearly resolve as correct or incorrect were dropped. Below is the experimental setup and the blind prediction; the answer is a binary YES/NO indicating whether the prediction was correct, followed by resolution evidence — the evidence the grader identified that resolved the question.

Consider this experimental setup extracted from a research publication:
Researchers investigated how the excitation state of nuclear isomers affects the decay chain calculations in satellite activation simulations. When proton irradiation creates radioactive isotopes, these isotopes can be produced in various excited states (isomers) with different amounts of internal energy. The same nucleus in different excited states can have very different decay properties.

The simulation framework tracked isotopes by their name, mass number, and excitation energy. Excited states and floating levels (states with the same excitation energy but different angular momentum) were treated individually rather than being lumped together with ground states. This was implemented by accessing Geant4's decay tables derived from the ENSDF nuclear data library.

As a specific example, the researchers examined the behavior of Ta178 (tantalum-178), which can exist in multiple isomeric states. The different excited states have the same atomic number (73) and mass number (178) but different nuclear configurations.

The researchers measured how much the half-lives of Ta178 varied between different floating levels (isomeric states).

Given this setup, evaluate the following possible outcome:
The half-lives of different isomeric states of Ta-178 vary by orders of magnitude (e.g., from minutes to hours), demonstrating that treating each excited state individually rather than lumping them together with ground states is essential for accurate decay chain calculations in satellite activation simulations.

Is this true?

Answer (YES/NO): NO